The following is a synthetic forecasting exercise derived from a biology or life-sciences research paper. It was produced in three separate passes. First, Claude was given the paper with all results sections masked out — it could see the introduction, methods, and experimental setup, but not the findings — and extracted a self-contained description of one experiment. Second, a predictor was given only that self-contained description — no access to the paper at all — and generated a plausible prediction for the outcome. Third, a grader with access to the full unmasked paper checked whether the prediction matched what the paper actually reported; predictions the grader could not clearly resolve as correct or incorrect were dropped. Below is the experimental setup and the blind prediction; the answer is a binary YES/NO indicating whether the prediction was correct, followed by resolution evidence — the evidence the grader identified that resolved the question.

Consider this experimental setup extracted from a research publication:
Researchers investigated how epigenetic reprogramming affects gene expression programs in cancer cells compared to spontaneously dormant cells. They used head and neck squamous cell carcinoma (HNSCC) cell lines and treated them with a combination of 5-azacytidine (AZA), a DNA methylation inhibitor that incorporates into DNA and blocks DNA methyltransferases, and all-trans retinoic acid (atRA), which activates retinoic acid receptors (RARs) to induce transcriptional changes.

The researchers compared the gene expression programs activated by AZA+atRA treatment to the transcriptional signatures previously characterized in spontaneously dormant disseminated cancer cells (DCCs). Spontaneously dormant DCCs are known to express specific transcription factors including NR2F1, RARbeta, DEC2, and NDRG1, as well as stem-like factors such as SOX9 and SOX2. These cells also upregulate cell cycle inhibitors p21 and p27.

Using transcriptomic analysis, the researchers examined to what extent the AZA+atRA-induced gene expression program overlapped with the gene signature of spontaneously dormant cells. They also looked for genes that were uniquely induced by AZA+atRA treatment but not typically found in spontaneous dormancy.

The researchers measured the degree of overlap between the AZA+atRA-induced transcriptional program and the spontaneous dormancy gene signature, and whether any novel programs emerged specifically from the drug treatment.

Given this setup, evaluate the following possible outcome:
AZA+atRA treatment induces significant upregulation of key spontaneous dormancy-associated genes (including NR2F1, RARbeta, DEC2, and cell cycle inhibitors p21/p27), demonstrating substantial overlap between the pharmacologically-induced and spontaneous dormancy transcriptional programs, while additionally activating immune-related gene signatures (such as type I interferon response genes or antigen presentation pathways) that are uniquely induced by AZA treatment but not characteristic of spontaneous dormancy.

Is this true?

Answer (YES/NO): NO